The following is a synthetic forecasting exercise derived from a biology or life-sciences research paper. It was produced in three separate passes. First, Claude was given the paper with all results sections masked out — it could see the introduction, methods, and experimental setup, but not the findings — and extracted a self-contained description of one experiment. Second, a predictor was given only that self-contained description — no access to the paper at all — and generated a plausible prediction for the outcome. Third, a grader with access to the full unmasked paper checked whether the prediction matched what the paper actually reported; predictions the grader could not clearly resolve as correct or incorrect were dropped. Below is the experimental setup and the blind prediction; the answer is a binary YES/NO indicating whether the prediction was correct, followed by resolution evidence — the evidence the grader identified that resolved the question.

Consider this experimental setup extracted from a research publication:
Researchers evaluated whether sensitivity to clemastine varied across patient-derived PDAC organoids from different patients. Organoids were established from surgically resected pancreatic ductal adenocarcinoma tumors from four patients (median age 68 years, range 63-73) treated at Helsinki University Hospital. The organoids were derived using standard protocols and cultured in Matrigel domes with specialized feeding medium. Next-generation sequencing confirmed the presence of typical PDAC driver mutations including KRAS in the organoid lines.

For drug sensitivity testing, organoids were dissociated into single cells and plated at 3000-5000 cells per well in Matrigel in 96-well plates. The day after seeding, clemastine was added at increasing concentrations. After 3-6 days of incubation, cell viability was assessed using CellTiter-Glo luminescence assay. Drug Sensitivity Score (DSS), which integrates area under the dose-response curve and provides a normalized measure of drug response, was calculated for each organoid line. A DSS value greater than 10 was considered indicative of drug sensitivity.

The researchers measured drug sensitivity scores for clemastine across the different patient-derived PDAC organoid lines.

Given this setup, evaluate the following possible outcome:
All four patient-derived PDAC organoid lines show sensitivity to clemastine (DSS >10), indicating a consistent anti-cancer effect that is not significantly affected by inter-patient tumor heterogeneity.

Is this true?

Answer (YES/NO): NO